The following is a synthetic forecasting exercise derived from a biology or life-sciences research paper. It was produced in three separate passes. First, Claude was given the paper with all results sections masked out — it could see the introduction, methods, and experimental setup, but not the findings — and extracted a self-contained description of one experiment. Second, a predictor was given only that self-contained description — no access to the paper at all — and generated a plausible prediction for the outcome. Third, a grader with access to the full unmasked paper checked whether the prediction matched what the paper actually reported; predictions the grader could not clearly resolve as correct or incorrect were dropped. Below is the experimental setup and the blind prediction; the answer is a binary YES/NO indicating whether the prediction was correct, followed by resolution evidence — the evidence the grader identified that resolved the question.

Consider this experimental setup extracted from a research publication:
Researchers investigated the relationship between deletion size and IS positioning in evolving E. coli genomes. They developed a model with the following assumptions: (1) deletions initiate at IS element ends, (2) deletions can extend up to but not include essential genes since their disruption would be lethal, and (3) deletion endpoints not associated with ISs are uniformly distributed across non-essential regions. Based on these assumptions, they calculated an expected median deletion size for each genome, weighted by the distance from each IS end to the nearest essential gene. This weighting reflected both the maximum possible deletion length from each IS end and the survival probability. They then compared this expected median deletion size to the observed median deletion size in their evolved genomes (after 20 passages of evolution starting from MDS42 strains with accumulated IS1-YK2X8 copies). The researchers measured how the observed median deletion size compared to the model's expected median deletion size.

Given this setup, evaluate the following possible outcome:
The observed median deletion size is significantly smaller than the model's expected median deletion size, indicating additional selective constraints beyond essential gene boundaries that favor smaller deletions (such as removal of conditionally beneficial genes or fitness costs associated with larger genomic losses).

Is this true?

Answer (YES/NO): YES